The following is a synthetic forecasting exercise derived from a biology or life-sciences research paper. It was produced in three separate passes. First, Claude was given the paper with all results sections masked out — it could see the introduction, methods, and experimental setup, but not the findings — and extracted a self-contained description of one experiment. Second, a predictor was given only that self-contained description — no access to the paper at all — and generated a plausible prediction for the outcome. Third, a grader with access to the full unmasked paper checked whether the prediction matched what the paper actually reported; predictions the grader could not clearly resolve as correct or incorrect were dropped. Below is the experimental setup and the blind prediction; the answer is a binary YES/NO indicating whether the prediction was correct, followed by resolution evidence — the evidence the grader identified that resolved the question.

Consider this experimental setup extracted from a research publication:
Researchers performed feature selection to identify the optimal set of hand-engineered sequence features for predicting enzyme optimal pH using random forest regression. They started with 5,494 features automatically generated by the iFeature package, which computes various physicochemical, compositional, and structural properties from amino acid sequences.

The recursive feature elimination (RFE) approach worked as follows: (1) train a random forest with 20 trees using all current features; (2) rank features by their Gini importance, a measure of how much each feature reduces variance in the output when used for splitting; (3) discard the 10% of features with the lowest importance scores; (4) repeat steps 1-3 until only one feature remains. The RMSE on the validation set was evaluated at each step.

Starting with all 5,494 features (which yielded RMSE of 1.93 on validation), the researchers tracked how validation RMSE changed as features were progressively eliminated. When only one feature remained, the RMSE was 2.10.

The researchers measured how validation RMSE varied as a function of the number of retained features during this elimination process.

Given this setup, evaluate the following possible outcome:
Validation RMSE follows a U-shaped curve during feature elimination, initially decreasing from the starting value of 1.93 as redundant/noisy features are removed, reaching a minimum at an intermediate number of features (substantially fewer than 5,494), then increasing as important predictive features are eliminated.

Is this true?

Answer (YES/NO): YES